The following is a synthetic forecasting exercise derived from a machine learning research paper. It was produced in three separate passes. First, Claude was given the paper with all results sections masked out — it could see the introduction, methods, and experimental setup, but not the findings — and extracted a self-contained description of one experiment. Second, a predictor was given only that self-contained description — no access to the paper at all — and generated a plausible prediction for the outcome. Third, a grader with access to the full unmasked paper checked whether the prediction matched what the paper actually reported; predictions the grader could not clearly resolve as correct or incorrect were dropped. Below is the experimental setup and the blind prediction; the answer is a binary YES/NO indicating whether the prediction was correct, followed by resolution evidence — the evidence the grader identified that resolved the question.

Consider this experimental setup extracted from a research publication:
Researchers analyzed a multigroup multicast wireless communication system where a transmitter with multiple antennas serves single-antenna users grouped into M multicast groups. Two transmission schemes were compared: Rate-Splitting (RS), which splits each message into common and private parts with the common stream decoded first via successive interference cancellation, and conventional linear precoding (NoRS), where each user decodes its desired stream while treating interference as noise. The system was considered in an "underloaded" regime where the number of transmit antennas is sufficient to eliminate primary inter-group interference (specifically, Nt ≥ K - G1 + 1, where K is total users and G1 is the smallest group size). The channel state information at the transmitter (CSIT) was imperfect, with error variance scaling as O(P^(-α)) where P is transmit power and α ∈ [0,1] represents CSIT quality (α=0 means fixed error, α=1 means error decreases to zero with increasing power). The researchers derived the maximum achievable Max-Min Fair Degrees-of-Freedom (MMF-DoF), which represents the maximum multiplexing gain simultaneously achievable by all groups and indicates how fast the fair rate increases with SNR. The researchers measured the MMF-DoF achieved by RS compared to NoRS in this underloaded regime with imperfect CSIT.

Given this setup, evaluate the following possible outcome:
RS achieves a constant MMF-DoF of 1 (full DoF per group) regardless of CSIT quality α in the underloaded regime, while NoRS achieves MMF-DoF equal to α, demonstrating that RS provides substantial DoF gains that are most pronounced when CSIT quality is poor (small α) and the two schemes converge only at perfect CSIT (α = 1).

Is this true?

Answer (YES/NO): NO